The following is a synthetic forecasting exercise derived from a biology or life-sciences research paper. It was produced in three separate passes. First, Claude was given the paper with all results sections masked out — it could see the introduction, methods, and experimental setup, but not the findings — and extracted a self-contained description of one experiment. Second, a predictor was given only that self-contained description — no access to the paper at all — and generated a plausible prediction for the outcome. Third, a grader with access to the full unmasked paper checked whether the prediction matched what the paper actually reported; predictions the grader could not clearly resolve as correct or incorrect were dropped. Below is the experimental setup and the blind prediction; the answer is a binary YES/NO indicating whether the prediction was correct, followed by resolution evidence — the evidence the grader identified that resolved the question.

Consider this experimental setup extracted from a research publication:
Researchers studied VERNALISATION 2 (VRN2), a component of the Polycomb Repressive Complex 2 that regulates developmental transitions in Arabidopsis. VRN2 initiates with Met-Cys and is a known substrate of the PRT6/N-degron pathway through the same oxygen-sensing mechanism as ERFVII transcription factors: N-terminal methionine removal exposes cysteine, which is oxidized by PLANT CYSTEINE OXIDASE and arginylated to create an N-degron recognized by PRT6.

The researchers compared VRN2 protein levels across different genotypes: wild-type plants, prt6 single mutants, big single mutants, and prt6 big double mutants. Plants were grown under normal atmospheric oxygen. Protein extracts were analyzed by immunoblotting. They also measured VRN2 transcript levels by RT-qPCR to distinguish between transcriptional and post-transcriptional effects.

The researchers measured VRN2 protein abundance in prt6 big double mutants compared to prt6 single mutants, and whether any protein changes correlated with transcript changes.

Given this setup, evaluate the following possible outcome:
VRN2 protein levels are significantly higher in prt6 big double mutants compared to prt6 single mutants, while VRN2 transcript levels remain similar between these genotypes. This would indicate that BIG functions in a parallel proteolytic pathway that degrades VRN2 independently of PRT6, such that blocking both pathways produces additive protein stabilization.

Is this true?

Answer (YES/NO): YES